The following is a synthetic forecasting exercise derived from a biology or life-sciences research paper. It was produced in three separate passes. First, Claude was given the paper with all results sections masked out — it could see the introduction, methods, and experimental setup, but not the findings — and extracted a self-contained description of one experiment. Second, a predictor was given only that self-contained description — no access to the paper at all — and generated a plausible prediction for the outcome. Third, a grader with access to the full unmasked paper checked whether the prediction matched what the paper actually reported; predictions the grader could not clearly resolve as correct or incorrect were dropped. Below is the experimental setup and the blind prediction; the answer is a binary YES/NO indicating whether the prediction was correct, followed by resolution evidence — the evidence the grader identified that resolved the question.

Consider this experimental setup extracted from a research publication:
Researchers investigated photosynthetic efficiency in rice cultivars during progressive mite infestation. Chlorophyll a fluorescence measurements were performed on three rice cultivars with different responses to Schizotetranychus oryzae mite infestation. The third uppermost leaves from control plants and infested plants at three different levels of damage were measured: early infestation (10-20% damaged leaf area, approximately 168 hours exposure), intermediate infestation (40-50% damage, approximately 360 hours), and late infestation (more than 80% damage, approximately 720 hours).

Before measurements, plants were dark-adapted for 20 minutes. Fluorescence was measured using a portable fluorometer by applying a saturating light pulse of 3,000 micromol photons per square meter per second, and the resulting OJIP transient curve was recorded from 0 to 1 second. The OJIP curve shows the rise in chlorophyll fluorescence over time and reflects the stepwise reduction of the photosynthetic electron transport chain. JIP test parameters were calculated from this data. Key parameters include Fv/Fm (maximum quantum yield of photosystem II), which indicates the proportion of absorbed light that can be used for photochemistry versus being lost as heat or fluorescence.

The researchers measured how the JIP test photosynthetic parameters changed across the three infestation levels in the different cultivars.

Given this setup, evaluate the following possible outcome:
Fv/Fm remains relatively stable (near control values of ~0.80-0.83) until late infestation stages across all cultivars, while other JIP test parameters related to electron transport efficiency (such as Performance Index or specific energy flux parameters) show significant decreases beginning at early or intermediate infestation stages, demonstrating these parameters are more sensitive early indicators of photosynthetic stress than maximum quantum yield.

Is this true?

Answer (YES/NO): NO